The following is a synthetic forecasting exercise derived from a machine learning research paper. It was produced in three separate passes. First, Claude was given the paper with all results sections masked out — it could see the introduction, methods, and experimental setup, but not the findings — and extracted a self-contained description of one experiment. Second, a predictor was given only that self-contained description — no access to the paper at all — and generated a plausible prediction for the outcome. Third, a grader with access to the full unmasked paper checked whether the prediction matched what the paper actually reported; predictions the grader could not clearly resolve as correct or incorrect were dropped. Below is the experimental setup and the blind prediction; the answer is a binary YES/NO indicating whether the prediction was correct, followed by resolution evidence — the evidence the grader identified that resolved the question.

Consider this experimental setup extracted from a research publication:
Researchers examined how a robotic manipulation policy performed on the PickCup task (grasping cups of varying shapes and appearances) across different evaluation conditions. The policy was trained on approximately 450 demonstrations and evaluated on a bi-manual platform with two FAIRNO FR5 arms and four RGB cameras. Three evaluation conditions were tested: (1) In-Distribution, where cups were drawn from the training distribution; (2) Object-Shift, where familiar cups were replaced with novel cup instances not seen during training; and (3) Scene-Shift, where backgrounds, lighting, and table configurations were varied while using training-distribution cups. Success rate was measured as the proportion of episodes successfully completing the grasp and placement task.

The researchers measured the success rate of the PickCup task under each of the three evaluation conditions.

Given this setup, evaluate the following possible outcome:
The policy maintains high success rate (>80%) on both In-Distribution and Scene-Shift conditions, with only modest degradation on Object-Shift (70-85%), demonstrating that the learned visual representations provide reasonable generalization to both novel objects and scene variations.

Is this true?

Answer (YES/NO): NO